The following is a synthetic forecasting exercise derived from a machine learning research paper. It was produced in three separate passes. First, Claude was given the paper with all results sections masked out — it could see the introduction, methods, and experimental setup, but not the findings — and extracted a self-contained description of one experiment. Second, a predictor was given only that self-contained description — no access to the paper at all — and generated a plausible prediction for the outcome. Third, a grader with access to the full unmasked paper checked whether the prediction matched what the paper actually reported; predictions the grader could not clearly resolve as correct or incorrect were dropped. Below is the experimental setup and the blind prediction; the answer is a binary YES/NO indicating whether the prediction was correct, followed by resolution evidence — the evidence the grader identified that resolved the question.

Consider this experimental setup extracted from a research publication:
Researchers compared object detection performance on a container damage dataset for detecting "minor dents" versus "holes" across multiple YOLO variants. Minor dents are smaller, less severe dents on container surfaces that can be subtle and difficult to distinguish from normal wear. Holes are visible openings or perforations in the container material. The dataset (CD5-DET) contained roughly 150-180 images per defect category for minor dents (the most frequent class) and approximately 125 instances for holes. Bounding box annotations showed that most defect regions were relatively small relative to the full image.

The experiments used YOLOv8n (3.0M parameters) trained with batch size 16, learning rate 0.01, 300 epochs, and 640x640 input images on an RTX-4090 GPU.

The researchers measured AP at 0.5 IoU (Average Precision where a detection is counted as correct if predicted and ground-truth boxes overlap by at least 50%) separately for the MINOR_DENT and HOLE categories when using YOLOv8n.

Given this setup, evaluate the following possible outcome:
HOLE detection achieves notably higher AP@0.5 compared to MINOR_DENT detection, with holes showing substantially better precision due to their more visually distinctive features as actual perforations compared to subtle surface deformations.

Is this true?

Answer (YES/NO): YES